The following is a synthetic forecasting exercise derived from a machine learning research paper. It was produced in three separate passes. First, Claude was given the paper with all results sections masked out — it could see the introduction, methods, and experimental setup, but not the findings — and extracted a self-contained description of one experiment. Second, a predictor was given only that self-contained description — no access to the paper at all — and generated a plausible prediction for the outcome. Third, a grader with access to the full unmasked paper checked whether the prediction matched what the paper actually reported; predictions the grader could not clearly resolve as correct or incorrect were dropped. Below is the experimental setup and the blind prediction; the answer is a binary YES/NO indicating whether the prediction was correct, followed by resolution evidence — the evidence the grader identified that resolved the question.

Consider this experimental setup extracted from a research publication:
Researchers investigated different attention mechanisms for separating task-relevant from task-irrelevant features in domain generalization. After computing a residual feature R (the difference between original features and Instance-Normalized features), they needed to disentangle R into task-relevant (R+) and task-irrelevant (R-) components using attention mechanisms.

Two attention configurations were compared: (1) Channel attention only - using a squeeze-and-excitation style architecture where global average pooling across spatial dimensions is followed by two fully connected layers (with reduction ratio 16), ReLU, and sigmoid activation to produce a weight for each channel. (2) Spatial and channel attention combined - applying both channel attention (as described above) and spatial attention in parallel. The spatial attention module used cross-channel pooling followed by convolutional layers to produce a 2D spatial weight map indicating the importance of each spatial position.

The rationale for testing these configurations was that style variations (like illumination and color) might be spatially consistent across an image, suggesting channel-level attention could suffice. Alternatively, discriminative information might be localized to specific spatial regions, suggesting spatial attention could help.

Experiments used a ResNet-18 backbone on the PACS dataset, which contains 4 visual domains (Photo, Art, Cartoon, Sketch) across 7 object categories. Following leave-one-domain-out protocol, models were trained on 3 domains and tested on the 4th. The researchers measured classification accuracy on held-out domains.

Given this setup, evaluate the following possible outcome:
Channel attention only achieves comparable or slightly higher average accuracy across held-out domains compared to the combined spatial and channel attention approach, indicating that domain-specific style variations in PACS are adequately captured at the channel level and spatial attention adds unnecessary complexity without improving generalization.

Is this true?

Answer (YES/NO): NO